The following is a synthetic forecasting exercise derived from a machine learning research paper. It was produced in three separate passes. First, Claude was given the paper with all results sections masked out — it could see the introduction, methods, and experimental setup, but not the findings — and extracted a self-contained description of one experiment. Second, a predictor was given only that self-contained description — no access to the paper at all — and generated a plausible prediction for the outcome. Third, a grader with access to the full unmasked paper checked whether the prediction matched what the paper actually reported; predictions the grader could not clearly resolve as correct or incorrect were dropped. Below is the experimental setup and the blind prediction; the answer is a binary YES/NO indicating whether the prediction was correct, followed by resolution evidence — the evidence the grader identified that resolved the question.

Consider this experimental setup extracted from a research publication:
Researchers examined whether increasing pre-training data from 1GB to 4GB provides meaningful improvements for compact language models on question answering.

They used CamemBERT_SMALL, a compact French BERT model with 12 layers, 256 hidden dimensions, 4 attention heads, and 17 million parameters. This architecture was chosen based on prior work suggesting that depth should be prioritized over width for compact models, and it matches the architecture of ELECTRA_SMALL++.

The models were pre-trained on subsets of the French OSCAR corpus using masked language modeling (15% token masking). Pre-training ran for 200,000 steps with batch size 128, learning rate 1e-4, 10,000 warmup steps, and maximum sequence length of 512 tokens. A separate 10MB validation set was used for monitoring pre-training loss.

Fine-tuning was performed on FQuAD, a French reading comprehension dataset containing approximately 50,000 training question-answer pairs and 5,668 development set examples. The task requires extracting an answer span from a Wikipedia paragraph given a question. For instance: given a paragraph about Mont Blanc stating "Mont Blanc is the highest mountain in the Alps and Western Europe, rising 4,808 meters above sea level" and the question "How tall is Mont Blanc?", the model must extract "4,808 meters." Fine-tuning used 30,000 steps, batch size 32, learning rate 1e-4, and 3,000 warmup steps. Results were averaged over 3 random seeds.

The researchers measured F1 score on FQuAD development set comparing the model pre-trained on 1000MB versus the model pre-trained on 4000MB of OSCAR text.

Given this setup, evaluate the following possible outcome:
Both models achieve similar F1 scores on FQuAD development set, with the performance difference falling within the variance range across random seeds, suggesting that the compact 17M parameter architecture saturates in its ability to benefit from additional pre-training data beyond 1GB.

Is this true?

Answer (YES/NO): YES